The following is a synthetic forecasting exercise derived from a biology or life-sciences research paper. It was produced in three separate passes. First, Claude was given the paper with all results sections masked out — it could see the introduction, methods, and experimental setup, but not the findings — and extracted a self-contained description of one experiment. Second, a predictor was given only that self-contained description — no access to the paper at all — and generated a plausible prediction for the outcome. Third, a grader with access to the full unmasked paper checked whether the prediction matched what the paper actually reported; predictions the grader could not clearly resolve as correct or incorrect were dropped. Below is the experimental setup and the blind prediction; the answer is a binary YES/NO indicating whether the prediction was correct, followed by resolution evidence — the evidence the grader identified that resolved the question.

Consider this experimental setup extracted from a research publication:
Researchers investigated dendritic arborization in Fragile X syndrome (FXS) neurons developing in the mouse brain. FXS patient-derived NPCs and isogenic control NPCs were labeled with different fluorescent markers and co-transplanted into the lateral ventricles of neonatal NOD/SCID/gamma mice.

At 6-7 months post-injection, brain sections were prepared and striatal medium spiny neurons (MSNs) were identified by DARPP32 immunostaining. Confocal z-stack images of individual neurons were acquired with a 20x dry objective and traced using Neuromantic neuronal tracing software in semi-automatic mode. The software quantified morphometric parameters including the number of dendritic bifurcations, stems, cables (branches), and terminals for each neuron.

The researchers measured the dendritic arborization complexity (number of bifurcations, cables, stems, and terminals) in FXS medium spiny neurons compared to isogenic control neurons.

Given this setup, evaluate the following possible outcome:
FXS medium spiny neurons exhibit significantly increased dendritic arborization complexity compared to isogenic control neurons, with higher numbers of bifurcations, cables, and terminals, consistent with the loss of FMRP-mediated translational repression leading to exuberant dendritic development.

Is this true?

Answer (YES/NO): NO